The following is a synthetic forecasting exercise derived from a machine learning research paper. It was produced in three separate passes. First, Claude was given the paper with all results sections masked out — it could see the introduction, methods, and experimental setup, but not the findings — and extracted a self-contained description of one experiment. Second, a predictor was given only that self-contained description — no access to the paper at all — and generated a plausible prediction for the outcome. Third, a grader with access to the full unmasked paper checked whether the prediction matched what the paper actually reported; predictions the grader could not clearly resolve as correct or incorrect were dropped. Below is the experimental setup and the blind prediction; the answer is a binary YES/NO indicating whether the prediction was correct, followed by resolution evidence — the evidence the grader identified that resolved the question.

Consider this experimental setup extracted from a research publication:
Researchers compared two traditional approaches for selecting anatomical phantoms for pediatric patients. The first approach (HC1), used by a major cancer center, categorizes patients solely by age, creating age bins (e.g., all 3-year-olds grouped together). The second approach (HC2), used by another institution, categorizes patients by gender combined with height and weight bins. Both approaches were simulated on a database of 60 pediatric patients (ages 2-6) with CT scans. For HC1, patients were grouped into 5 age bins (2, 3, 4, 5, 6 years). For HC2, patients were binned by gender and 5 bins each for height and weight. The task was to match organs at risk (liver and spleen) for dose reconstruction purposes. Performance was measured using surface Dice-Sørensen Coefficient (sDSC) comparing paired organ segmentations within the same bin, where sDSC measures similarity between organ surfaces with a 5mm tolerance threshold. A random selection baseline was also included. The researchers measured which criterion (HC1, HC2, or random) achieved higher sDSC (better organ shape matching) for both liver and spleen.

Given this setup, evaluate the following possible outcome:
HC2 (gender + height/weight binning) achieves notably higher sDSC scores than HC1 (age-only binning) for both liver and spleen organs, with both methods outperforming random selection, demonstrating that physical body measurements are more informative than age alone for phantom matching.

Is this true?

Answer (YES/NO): NO